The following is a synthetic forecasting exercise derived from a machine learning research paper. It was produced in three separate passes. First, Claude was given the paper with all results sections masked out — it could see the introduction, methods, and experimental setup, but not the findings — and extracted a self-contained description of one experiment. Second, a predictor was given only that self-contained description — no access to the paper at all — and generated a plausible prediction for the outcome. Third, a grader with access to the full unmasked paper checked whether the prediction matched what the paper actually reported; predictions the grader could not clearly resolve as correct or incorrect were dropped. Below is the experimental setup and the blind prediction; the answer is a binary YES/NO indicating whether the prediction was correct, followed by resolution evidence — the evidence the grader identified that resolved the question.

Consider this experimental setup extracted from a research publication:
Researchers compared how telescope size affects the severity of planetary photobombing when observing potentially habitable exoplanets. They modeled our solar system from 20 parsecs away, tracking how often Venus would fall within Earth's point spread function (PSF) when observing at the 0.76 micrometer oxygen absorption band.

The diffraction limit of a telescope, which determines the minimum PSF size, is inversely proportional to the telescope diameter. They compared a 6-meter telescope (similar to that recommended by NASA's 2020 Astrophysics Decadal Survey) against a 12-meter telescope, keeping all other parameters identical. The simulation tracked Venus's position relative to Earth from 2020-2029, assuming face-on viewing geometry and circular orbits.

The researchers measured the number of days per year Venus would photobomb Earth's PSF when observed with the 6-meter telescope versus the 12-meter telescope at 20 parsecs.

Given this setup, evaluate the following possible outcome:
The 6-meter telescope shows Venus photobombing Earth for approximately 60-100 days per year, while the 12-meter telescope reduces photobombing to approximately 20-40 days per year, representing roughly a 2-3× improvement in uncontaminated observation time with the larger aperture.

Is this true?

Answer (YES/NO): NO